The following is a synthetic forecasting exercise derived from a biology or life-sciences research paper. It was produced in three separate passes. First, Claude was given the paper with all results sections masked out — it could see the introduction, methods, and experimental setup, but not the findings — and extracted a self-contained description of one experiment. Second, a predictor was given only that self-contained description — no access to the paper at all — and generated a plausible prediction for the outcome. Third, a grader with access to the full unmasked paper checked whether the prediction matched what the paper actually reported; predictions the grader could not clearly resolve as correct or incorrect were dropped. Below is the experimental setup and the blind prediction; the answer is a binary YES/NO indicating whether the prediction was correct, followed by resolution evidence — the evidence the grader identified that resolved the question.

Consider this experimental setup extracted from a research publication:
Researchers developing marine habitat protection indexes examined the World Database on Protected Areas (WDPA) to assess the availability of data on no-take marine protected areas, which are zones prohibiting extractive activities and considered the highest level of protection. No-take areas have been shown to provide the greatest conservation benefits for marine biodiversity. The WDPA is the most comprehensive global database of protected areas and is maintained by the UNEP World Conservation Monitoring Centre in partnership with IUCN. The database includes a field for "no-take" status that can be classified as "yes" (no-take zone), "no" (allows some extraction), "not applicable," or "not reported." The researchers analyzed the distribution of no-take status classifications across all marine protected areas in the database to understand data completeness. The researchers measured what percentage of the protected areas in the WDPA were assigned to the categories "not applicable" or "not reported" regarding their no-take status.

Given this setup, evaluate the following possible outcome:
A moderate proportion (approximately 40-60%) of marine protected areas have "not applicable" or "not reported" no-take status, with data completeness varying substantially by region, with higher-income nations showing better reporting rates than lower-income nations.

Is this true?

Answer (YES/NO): NO